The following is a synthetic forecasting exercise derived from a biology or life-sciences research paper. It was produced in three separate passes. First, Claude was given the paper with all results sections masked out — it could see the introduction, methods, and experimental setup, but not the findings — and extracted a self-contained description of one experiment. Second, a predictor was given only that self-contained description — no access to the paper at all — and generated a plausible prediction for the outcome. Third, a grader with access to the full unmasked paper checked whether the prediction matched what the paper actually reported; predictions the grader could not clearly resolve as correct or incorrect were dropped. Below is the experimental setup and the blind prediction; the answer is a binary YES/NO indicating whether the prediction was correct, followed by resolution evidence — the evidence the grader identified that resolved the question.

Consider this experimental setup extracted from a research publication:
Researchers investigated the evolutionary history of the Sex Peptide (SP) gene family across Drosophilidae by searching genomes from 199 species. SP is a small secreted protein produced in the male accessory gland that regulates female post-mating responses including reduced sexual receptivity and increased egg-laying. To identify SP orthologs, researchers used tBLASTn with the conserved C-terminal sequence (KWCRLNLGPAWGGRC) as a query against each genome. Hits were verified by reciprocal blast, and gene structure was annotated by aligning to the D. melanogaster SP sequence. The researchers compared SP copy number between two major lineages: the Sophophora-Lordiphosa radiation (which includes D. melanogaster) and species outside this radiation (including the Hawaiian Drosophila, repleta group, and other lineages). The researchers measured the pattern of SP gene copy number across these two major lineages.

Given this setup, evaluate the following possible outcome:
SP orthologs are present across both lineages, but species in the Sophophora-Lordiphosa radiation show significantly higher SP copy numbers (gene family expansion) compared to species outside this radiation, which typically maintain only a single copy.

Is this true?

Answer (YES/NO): YES